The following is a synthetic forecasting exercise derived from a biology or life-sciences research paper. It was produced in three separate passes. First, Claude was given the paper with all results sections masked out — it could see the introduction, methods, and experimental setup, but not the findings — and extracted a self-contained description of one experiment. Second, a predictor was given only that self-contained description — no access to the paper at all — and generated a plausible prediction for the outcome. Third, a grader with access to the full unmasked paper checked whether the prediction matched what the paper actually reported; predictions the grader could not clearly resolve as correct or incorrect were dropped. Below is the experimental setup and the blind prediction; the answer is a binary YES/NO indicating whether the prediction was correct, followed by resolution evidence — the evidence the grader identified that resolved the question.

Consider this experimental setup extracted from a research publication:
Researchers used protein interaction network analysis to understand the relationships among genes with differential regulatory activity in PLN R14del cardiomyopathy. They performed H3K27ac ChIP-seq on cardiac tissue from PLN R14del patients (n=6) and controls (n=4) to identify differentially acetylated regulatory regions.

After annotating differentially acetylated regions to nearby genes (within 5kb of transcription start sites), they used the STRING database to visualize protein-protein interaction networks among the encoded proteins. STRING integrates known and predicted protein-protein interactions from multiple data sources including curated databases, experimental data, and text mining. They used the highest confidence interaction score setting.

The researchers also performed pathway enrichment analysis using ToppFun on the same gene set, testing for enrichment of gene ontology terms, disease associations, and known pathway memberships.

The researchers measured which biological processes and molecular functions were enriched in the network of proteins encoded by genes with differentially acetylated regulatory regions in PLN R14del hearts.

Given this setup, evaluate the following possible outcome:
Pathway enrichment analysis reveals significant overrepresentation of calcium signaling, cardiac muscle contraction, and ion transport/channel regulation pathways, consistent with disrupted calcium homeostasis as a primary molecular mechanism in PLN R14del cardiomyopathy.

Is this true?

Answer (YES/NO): NO